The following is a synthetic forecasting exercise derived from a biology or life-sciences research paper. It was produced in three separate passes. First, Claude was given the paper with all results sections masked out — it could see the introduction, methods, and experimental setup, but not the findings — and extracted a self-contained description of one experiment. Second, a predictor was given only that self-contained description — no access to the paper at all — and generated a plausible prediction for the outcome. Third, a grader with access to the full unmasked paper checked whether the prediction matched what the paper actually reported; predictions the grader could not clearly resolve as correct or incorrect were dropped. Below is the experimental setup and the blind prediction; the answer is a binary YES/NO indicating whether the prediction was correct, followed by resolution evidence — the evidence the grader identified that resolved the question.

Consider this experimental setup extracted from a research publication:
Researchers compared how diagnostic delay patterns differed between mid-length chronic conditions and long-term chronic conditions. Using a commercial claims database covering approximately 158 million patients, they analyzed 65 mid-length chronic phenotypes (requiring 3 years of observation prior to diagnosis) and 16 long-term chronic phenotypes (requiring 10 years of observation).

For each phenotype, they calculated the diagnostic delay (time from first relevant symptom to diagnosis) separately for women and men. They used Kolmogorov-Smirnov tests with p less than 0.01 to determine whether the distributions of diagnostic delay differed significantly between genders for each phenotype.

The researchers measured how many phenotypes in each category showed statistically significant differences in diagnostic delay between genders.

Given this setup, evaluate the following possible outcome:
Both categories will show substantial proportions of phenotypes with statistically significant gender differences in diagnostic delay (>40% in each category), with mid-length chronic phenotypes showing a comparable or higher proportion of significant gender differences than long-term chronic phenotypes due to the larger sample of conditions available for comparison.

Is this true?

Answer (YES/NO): YES